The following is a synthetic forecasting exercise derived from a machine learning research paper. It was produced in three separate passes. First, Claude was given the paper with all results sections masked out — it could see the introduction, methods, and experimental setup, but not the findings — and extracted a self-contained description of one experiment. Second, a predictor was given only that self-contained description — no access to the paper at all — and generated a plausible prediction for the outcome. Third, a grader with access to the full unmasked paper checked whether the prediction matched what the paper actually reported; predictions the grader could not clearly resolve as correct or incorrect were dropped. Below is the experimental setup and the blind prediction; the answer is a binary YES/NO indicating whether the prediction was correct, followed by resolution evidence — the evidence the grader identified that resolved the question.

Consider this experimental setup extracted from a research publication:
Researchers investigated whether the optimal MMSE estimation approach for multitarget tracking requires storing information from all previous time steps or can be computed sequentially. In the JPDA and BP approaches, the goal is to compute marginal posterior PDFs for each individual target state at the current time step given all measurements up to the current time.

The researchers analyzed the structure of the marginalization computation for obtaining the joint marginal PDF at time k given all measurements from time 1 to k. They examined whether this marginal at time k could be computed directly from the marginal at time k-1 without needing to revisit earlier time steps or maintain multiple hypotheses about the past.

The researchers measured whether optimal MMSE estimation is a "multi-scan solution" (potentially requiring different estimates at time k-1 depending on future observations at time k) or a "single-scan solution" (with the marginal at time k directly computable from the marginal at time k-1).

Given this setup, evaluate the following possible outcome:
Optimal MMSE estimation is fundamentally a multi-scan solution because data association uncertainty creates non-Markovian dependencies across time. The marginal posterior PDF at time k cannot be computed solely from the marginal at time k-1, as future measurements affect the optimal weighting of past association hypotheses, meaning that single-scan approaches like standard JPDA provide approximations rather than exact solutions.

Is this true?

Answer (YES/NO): NO